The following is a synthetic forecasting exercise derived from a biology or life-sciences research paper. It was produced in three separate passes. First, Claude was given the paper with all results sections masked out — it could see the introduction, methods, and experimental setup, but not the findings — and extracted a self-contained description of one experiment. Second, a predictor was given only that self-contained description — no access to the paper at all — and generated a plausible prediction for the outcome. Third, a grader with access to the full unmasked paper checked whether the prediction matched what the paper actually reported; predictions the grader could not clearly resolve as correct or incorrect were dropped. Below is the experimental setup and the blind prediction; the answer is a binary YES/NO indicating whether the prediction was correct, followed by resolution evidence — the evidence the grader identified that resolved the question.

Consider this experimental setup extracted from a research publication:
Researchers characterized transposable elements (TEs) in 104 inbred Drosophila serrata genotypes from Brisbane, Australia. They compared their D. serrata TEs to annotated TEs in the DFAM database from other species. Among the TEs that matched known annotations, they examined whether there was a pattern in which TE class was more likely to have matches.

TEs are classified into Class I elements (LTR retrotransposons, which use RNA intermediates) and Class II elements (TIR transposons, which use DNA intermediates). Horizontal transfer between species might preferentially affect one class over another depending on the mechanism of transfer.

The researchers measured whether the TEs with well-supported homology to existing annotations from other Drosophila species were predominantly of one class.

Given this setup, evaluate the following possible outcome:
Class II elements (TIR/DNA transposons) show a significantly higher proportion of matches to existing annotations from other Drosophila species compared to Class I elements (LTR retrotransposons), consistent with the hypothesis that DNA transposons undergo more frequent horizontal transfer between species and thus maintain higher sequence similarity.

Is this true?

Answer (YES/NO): NO